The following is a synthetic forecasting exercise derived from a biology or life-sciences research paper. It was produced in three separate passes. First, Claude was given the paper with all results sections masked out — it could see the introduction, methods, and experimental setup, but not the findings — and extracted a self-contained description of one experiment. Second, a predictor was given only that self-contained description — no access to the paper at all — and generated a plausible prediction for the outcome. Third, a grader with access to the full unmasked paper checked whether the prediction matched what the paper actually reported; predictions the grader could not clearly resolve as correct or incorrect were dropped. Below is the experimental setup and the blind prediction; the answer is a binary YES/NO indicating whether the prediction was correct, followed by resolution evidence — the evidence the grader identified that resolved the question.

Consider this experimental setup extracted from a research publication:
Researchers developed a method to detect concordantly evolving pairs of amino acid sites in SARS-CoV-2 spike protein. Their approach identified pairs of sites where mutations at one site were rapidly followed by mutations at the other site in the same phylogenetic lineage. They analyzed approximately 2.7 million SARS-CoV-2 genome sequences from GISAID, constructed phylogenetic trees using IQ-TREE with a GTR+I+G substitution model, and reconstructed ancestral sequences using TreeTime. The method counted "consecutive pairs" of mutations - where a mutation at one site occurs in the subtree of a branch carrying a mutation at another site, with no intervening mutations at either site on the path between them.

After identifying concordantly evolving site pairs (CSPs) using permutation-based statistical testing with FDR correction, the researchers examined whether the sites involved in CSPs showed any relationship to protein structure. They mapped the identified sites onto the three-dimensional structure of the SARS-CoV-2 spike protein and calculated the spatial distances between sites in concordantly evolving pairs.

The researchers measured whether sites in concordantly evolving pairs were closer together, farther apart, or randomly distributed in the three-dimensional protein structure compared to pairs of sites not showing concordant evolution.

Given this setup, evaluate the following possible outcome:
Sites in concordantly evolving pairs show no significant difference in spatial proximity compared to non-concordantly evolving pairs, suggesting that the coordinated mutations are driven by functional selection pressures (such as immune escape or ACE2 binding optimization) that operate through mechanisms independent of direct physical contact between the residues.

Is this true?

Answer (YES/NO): NO